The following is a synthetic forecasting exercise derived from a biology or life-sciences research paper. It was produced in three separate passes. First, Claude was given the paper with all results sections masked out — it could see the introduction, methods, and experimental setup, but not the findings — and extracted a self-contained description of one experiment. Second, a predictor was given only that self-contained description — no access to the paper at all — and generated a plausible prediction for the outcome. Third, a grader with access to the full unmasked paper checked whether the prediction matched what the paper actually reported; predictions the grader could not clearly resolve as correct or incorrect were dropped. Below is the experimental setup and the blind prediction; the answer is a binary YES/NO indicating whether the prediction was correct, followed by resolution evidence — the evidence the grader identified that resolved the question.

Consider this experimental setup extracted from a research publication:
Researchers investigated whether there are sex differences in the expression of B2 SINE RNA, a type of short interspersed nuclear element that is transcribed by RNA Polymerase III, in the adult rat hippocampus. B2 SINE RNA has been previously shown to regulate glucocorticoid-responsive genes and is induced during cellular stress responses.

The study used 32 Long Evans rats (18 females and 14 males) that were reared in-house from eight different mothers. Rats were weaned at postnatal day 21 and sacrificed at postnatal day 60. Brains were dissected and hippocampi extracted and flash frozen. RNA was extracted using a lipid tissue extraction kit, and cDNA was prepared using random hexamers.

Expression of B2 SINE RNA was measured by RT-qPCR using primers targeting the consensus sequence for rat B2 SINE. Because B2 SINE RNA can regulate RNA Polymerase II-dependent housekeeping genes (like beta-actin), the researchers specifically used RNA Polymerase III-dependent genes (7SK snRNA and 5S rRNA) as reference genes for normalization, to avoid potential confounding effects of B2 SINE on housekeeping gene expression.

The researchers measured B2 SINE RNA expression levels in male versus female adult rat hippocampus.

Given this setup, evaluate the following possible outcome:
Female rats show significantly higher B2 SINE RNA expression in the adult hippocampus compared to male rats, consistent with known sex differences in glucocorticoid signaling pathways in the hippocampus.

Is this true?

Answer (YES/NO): NO